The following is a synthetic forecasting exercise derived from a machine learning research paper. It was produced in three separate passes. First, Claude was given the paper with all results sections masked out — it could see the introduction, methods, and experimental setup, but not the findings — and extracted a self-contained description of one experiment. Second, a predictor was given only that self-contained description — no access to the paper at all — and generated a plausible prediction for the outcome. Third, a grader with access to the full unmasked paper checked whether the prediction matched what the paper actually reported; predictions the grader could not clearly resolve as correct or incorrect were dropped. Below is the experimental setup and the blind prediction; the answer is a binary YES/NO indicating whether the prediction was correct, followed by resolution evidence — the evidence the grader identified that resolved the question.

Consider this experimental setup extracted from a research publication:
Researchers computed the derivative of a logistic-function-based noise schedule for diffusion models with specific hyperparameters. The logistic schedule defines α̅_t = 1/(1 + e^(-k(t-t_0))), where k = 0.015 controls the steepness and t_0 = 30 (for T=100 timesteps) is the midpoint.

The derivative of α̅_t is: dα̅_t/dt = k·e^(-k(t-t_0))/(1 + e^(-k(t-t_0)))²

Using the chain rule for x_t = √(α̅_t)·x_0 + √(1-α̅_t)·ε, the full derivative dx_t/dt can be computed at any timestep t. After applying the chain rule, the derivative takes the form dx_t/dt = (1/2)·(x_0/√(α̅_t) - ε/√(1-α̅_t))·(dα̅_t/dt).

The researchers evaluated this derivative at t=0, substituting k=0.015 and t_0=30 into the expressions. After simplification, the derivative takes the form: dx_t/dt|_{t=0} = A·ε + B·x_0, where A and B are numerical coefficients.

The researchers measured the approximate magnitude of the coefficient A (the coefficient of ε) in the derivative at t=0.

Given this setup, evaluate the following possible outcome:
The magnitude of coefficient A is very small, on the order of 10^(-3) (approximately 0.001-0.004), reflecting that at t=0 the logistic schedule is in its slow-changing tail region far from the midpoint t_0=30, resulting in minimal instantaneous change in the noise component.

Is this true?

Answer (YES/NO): YES